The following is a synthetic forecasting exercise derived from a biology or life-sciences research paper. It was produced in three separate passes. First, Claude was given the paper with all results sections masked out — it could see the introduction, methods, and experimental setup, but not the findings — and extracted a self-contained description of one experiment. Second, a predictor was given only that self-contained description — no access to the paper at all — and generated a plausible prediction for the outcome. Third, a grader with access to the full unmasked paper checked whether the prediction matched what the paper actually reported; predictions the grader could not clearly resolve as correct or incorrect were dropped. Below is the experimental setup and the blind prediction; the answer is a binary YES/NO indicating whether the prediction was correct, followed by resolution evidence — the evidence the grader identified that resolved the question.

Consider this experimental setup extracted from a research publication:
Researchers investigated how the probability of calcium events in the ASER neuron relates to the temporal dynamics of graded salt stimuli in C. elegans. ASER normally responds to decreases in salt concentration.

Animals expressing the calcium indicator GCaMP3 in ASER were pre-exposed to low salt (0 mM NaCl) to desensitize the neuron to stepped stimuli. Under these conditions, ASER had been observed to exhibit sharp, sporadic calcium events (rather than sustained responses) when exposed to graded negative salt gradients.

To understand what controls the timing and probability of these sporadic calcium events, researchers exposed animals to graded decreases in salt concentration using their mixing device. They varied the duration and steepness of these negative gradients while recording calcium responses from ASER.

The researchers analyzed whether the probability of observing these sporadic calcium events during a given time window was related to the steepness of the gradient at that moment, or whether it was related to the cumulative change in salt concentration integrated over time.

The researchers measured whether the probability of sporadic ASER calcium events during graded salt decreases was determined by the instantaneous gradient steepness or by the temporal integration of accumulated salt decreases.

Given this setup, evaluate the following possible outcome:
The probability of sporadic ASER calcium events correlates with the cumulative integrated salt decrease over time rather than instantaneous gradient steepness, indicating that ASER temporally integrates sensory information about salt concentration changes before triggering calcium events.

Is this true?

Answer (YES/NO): YES